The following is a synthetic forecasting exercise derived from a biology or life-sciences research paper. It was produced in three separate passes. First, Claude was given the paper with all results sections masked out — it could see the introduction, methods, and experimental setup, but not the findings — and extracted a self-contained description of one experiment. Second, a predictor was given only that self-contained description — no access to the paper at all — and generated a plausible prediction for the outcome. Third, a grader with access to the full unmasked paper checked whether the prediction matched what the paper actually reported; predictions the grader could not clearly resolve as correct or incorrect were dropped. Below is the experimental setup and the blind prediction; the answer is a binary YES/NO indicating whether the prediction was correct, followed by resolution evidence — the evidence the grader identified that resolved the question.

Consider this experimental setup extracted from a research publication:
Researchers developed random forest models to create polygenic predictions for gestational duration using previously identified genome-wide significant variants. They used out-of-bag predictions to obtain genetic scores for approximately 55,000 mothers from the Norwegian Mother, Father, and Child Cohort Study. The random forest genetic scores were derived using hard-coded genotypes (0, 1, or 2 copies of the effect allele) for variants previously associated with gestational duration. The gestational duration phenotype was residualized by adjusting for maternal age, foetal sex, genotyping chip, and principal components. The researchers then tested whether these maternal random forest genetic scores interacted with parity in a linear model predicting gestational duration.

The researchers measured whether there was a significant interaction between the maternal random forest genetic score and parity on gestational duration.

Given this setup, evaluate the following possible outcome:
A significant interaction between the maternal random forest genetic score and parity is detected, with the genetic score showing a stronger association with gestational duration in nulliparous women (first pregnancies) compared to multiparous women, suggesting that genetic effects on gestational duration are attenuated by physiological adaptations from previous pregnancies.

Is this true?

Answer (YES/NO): YES